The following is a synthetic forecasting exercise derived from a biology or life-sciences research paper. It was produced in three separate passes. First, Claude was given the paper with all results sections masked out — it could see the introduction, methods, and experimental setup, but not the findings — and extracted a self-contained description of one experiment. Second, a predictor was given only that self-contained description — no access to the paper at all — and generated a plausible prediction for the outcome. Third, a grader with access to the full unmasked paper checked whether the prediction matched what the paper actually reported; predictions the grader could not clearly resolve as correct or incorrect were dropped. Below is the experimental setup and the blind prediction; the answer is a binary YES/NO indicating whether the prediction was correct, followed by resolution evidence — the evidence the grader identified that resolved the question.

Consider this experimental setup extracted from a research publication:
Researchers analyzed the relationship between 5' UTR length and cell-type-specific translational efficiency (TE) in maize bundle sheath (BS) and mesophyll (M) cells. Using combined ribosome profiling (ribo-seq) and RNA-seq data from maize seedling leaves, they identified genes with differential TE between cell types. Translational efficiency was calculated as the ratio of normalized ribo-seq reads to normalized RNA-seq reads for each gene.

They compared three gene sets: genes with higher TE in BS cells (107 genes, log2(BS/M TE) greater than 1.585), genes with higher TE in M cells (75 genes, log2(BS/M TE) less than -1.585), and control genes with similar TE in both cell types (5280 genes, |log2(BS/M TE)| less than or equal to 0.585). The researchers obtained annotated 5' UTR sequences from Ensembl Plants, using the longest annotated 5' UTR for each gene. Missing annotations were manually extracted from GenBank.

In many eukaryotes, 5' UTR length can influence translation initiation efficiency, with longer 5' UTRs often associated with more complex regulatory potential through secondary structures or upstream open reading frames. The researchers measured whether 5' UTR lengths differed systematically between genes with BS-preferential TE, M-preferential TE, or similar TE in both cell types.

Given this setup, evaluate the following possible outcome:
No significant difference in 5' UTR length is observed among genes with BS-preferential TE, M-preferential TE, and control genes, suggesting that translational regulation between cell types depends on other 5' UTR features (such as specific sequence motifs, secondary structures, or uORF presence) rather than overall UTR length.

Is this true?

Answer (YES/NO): NO